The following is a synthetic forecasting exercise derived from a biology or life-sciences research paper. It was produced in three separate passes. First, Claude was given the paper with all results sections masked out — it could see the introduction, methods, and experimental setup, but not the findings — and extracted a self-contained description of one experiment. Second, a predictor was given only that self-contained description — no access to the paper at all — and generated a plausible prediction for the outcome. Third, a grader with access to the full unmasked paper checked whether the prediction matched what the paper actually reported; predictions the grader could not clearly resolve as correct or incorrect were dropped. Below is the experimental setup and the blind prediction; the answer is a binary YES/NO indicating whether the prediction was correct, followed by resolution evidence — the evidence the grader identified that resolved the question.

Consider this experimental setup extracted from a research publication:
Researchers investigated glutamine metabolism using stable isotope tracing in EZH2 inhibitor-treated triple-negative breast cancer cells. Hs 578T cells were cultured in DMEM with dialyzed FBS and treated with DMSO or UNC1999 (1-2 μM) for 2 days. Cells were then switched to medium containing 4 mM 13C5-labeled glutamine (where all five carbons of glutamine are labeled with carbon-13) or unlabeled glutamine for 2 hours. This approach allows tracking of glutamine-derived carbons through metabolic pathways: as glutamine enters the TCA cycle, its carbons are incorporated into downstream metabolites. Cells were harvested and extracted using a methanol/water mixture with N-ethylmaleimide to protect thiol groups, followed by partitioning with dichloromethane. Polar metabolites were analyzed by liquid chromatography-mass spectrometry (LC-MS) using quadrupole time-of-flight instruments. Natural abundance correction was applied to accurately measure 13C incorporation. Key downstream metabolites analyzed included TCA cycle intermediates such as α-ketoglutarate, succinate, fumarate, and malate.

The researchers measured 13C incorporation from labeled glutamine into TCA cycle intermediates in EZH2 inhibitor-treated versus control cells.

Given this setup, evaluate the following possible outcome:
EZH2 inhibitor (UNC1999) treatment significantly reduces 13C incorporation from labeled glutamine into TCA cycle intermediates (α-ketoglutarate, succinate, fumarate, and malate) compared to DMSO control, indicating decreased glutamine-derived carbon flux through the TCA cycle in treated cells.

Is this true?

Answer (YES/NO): NO